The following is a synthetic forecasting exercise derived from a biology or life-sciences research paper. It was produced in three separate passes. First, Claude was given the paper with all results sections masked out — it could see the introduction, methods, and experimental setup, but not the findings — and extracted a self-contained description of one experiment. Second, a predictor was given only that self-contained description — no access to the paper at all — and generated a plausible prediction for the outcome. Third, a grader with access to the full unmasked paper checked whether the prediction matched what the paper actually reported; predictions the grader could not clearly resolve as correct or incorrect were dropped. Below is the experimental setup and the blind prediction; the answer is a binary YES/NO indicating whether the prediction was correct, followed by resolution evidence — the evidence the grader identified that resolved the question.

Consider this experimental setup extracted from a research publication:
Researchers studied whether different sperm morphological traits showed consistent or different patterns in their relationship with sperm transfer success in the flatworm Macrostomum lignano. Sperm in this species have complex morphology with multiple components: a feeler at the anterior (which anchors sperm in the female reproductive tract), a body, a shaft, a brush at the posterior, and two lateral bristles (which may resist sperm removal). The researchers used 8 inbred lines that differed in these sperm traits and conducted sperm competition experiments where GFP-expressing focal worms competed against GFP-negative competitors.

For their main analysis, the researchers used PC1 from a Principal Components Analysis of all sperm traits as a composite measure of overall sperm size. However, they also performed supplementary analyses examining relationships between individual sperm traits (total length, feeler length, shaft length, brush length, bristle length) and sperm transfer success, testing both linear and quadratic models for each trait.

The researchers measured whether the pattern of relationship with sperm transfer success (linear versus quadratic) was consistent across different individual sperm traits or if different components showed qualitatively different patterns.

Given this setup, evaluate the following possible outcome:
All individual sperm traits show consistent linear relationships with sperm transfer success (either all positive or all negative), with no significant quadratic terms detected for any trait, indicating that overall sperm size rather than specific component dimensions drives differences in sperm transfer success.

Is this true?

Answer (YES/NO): NO